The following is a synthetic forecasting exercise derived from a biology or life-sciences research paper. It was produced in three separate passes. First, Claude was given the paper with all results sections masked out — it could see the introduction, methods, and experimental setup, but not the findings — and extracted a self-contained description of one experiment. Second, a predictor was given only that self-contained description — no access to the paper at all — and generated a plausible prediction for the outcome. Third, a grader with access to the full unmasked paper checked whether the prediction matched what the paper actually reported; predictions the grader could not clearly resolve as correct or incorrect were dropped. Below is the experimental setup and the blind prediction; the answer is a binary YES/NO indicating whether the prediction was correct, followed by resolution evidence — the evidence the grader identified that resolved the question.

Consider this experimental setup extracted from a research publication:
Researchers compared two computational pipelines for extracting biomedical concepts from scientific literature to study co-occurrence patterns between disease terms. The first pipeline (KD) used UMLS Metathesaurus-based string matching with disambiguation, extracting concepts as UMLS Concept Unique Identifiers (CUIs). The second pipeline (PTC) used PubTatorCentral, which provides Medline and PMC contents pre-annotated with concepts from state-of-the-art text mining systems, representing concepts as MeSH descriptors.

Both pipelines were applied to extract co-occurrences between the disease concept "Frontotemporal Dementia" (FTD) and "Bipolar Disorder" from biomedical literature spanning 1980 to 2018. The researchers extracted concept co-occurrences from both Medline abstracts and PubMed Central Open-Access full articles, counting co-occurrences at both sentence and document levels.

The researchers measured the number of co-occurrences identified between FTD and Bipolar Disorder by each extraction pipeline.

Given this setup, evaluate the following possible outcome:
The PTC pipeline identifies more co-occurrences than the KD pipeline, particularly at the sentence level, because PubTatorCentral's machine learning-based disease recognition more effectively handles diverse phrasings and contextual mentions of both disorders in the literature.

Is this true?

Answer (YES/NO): NO